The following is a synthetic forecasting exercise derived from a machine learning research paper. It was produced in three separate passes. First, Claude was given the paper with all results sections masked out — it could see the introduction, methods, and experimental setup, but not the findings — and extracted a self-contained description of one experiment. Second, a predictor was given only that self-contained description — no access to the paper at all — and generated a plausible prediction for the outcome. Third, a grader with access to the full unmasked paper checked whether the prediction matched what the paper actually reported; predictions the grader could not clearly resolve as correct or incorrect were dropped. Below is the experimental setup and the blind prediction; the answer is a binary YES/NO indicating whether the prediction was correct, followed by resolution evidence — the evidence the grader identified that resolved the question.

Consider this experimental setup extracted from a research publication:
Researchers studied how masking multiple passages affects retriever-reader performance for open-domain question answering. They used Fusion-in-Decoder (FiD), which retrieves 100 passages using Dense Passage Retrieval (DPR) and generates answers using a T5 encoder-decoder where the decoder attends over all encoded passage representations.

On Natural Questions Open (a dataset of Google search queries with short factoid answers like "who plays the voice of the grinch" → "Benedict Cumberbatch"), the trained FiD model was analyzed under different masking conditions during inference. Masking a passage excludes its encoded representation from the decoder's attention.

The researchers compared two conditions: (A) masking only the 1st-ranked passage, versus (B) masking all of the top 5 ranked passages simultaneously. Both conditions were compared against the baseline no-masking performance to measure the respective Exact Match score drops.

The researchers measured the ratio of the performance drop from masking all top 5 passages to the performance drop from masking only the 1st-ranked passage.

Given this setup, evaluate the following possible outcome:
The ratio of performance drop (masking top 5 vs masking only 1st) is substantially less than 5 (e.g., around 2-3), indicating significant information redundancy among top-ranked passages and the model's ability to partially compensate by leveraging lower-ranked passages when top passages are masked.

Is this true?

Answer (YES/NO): YES